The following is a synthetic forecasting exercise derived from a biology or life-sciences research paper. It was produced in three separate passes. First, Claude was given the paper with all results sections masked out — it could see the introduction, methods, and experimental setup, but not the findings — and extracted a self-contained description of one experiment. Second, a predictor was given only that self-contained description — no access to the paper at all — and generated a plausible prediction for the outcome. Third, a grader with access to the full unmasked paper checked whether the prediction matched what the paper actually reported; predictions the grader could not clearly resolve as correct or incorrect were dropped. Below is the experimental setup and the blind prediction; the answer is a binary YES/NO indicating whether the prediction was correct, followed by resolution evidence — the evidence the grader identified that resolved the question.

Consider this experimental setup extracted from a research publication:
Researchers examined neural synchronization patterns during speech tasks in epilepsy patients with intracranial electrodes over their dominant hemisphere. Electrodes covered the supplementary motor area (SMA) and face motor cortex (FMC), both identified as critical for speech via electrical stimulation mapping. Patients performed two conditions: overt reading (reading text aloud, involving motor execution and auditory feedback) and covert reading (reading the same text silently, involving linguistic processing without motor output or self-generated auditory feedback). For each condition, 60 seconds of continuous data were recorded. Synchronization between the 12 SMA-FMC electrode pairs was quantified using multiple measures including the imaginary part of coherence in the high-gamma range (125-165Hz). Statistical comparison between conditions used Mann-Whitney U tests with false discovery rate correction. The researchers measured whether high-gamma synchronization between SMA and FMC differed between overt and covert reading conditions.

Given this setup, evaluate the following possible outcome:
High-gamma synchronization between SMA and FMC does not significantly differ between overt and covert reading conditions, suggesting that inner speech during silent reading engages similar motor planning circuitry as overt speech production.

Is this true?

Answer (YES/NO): NO